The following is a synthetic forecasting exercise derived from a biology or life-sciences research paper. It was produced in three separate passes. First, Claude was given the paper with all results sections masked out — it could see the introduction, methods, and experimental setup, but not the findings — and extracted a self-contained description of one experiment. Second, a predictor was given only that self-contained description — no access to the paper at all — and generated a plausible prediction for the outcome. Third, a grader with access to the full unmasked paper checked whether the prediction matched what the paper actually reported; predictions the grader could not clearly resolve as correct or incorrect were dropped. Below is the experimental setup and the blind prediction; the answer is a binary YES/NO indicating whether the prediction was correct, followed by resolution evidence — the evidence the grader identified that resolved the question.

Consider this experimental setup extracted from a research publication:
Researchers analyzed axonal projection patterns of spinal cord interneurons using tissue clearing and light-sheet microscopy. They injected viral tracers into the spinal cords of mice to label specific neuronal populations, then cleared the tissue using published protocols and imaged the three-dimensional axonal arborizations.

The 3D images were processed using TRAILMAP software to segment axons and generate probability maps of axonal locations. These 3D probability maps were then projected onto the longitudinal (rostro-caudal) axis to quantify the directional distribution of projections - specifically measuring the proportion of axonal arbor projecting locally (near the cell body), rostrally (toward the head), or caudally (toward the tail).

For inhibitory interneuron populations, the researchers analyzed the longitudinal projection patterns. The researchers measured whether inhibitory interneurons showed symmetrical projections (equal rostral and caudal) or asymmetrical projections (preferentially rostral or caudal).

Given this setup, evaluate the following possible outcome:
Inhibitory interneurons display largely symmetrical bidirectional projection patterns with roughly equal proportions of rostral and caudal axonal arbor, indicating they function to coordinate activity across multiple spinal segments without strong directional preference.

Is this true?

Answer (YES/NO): NO